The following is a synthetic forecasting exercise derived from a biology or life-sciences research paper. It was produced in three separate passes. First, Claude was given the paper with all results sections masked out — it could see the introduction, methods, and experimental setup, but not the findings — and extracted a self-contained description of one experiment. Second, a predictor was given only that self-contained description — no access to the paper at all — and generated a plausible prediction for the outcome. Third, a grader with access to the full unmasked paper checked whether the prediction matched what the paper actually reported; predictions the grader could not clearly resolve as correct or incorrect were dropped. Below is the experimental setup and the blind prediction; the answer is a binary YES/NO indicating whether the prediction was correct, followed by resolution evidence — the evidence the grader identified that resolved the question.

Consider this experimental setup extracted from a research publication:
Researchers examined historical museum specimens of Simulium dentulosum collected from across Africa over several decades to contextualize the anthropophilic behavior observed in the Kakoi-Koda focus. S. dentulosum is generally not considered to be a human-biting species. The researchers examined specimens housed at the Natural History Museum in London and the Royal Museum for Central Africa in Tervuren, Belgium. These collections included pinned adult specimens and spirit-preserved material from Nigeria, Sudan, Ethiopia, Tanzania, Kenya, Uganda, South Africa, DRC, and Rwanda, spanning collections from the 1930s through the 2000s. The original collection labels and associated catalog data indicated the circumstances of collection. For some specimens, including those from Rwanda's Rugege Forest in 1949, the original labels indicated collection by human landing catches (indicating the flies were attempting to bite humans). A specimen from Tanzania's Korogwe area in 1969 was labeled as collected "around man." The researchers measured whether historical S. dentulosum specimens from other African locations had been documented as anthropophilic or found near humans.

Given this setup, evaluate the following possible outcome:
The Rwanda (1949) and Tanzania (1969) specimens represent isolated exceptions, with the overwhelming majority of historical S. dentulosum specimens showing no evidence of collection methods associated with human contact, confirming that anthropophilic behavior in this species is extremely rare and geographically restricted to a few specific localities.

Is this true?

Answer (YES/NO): NO